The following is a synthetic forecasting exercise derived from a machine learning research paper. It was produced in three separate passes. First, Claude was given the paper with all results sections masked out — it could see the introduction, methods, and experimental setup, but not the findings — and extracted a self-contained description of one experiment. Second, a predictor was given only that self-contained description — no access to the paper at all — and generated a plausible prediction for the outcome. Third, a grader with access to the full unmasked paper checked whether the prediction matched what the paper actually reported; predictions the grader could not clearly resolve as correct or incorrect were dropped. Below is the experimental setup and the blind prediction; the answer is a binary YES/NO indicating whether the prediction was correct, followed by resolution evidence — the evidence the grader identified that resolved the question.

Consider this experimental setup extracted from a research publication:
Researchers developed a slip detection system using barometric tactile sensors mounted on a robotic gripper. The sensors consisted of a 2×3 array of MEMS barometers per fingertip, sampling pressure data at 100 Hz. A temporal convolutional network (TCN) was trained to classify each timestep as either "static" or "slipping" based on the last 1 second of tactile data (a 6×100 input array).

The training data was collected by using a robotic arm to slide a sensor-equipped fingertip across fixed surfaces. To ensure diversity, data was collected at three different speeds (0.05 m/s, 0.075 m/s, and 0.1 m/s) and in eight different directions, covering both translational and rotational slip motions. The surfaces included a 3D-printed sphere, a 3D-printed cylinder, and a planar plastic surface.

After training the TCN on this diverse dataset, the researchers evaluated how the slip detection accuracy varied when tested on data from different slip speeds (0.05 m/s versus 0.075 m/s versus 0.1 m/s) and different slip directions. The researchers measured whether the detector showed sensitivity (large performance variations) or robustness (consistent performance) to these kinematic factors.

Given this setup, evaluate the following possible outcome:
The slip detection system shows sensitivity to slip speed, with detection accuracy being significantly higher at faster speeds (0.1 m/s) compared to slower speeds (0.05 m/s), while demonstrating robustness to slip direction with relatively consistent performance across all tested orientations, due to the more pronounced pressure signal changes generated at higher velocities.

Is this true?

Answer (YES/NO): NO